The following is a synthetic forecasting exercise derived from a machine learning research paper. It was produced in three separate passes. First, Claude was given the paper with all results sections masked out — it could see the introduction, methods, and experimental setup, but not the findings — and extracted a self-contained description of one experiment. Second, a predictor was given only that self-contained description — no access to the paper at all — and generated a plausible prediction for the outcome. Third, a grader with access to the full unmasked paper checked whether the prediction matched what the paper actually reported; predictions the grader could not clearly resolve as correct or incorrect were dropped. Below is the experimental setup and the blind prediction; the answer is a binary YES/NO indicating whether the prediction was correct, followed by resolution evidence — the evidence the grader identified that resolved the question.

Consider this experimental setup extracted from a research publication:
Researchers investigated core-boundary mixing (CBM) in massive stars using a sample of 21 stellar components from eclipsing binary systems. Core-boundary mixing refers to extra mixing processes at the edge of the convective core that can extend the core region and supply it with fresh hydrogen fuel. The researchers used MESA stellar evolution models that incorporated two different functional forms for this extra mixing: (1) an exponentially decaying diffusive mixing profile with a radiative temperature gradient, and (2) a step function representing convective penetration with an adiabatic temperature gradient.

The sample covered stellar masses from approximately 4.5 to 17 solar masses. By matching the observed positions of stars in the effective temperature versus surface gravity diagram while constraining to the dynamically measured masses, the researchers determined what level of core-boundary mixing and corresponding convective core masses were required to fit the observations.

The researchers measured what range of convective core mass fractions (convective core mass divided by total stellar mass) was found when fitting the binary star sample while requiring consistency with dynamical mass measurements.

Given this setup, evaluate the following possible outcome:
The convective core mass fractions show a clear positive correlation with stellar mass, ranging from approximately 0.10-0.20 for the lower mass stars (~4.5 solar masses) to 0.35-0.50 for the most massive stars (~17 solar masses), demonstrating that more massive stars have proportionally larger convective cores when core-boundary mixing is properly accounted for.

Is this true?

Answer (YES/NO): NO